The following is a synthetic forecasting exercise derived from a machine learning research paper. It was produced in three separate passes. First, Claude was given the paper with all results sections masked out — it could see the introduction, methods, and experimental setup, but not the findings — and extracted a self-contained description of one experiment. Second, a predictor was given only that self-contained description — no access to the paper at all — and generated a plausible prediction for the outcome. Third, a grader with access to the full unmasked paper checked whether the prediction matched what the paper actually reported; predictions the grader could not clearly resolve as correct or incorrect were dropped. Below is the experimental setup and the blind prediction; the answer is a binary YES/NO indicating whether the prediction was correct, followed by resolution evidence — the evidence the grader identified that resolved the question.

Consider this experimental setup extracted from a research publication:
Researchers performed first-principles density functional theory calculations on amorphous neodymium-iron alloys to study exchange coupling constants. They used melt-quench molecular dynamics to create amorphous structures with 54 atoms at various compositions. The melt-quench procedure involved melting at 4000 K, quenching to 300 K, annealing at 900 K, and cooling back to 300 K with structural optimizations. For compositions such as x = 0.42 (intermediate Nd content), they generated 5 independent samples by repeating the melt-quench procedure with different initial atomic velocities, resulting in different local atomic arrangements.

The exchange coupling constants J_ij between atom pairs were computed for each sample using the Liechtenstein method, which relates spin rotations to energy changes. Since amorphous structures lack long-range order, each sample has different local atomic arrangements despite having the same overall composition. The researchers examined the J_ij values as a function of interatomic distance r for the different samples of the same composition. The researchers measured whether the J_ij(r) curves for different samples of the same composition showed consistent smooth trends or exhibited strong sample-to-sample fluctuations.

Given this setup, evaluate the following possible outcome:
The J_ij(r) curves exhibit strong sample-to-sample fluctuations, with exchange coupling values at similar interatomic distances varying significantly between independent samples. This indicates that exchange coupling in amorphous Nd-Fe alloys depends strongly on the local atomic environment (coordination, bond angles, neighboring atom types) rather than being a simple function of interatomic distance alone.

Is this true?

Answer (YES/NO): YES